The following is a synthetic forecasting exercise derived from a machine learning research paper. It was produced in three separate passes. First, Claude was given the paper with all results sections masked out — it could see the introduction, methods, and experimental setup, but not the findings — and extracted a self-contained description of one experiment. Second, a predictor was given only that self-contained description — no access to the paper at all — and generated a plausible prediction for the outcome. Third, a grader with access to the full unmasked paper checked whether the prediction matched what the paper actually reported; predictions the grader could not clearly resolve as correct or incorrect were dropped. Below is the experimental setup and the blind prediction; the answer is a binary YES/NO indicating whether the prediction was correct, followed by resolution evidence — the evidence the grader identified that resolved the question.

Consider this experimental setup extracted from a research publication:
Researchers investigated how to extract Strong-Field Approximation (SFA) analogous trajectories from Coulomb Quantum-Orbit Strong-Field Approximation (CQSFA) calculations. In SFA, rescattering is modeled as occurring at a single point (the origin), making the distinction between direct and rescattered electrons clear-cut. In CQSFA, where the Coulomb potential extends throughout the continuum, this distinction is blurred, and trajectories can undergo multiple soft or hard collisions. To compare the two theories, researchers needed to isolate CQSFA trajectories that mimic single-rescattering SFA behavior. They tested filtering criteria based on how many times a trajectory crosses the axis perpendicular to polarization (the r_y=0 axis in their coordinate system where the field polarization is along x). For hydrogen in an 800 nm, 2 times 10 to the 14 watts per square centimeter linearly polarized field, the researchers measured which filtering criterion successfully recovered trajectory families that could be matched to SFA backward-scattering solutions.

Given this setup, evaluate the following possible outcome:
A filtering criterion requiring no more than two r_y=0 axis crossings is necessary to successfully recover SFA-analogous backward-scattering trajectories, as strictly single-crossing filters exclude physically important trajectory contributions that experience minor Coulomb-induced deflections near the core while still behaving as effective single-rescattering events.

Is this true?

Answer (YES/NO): NO